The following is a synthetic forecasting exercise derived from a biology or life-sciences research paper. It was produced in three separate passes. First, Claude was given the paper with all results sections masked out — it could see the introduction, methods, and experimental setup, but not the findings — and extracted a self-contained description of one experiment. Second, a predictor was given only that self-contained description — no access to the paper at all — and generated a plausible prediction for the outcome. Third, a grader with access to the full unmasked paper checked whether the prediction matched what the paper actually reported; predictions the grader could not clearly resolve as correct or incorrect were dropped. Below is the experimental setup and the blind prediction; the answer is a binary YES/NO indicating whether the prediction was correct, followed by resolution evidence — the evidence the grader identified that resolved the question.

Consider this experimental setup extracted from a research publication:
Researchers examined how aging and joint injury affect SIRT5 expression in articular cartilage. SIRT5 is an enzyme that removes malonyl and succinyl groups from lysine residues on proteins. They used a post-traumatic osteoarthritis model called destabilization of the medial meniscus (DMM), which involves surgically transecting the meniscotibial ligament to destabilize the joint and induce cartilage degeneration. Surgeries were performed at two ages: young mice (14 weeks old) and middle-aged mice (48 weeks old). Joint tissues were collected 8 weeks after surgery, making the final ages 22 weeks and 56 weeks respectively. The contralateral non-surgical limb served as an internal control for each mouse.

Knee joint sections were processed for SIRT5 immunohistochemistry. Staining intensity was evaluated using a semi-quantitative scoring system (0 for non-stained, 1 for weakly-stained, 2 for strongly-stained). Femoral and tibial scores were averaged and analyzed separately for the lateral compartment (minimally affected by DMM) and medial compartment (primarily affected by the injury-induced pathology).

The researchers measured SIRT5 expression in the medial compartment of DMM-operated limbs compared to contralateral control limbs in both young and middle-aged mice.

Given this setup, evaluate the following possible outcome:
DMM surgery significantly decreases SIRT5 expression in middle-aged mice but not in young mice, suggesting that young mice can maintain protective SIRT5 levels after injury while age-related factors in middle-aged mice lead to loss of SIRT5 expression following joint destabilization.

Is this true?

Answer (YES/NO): NO